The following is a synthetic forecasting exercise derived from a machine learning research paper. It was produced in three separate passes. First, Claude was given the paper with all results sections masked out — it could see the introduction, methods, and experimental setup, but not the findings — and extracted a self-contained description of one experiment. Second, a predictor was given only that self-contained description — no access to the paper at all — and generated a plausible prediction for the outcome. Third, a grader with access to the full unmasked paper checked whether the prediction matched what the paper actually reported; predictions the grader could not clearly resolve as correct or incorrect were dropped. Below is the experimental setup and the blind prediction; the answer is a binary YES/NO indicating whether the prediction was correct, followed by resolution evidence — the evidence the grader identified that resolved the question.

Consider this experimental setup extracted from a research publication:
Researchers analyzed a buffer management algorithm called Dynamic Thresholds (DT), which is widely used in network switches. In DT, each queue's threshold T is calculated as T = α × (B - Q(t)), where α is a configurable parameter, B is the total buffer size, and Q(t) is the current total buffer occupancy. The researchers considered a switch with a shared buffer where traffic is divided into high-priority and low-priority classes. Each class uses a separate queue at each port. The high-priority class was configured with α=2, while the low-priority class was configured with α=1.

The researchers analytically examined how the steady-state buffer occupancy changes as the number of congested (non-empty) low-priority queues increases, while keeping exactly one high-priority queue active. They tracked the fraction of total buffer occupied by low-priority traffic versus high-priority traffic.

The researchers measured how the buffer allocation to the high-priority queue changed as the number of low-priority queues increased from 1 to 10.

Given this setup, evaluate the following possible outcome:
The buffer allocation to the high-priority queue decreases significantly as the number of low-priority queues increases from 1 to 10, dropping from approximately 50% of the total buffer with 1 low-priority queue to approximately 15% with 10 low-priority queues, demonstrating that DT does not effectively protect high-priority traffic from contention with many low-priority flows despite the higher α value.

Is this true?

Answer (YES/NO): YES